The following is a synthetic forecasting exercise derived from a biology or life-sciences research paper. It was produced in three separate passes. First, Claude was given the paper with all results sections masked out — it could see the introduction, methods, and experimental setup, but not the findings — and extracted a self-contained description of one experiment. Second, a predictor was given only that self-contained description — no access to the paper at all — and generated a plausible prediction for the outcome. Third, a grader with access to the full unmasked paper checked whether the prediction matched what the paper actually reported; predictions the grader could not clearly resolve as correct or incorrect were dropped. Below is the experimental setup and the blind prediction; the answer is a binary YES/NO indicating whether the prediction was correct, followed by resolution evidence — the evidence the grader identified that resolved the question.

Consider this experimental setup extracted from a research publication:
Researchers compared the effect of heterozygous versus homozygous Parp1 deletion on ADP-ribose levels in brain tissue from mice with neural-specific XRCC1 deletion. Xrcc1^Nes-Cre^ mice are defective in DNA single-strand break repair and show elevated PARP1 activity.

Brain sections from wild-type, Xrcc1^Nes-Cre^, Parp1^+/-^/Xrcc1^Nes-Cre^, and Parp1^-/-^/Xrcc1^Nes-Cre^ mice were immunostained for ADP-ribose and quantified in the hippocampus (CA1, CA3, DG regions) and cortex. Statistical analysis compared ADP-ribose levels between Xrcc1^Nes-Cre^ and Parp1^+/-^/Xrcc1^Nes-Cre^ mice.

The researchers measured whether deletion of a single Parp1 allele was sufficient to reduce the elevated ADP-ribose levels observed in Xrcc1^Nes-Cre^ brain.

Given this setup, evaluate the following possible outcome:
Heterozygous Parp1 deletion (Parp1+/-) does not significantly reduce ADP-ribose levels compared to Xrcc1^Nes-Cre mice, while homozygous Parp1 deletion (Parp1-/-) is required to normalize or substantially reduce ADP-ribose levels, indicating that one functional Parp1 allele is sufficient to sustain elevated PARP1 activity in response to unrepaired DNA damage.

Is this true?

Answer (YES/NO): NO